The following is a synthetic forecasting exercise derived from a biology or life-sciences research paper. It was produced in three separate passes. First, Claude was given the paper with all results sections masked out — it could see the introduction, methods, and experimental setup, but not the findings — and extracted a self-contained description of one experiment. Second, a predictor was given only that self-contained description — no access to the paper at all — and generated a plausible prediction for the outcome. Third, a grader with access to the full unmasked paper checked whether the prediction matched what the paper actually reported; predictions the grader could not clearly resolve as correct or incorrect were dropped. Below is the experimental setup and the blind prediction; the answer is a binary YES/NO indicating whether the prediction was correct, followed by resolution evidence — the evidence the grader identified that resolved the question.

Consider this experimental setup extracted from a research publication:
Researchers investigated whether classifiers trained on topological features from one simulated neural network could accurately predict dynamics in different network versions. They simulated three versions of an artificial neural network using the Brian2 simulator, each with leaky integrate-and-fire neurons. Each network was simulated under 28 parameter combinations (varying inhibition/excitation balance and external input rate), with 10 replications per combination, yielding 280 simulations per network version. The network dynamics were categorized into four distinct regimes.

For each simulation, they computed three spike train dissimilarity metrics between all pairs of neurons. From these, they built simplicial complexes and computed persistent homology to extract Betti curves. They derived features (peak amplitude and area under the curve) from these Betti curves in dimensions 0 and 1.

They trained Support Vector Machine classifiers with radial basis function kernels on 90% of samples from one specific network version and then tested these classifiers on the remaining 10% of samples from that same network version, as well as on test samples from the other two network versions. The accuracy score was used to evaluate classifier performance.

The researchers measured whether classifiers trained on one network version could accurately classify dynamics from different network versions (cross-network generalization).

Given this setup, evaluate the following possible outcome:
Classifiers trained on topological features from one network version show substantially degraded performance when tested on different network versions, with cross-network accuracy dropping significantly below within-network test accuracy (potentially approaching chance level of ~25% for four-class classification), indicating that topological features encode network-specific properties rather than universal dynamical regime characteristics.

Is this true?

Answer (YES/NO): NO